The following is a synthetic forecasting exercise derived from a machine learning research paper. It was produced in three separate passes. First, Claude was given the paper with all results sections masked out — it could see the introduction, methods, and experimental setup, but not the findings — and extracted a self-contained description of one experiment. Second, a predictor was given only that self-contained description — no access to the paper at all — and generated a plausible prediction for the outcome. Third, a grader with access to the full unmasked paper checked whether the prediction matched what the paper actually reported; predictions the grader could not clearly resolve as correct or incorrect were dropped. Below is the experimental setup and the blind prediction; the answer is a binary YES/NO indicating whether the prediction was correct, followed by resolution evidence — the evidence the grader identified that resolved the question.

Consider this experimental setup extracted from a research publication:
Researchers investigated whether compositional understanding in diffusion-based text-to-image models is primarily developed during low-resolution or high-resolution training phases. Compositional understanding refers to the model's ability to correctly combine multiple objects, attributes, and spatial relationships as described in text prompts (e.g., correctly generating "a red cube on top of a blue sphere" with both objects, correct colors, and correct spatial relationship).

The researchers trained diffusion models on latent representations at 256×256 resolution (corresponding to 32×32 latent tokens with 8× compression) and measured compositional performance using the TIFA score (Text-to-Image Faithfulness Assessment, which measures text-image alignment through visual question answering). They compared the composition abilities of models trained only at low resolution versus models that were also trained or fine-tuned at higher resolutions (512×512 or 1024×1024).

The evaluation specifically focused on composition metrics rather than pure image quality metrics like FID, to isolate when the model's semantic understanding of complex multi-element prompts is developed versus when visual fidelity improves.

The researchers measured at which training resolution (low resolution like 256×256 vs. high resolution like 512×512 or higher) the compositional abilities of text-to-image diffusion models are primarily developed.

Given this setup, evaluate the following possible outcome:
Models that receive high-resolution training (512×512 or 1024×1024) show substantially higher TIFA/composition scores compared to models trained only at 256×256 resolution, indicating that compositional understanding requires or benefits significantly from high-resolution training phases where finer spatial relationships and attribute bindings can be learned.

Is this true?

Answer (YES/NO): NO